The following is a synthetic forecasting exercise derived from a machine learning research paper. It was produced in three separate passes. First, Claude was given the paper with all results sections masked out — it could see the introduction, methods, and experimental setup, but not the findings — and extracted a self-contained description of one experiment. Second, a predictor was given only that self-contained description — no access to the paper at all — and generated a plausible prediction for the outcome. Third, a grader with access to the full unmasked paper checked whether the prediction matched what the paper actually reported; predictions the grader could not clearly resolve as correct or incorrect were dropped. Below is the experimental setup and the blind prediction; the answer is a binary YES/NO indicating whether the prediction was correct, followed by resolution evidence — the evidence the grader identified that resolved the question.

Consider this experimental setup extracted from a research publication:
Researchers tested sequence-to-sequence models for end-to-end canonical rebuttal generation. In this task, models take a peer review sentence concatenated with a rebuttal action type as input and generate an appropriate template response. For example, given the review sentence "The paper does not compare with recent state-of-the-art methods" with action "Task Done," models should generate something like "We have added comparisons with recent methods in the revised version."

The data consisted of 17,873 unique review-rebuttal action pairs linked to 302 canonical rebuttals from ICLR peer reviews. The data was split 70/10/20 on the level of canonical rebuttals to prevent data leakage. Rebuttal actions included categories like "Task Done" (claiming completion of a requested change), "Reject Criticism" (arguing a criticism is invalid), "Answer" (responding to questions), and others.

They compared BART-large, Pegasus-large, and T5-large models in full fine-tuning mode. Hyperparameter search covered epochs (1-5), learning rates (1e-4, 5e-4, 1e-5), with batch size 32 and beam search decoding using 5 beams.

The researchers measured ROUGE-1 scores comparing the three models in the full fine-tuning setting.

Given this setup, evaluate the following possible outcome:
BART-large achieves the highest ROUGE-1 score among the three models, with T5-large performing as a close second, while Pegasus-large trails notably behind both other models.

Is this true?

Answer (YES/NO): NO